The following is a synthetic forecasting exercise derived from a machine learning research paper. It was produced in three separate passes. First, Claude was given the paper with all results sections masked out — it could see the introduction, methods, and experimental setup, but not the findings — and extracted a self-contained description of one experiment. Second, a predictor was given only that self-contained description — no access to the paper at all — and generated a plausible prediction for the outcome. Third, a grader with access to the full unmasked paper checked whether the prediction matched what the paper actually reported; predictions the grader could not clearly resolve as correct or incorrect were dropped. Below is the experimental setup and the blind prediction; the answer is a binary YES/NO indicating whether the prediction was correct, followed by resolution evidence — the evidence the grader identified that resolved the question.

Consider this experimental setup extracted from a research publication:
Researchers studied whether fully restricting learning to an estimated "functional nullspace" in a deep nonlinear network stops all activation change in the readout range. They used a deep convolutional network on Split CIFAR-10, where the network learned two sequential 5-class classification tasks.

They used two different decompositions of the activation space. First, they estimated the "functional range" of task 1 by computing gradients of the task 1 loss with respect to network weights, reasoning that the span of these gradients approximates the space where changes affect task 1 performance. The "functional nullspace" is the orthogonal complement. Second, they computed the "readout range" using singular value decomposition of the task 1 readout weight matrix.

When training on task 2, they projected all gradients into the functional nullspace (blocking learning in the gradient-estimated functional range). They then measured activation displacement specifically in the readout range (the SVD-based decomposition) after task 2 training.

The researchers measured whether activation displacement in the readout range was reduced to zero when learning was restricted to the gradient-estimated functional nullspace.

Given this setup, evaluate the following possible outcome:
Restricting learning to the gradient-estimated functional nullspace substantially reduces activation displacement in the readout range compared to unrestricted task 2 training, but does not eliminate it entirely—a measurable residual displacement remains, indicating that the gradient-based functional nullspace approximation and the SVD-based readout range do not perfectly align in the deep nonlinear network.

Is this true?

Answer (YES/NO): YES